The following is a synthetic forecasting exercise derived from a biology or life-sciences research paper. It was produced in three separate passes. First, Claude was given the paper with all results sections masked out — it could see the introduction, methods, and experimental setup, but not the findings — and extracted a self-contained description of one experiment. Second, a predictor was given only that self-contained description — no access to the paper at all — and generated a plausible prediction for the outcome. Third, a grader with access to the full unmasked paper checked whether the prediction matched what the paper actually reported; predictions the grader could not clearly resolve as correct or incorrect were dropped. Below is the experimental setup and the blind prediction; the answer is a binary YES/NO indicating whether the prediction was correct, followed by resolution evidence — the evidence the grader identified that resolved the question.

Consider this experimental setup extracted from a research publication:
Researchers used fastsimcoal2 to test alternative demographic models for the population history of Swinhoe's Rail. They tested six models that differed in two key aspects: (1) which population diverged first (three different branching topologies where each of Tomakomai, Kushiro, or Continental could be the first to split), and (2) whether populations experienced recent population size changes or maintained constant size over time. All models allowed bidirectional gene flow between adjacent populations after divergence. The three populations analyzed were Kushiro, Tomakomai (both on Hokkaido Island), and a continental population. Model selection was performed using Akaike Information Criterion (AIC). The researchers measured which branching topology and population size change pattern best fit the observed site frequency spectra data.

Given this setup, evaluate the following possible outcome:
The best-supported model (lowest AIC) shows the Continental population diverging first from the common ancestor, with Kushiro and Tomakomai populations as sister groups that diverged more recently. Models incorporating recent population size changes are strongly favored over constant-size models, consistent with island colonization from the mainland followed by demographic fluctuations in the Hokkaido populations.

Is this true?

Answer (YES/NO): NO